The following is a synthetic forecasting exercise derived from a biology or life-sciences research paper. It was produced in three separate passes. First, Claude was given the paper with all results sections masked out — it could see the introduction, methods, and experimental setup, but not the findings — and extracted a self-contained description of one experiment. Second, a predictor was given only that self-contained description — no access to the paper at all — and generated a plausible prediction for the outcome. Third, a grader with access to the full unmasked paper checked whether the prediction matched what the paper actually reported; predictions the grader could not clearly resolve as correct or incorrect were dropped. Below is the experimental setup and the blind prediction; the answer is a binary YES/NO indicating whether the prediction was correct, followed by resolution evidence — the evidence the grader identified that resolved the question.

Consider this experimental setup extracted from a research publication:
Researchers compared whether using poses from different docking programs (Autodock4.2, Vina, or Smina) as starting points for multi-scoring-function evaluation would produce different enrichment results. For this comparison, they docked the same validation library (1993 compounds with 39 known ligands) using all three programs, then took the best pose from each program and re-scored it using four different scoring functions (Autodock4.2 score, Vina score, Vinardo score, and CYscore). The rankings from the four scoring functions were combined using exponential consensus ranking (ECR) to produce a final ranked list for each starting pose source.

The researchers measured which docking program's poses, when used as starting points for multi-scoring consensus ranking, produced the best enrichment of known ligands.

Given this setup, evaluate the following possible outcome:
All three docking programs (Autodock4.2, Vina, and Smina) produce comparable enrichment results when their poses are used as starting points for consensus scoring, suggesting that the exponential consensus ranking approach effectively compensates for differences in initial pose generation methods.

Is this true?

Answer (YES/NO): NO